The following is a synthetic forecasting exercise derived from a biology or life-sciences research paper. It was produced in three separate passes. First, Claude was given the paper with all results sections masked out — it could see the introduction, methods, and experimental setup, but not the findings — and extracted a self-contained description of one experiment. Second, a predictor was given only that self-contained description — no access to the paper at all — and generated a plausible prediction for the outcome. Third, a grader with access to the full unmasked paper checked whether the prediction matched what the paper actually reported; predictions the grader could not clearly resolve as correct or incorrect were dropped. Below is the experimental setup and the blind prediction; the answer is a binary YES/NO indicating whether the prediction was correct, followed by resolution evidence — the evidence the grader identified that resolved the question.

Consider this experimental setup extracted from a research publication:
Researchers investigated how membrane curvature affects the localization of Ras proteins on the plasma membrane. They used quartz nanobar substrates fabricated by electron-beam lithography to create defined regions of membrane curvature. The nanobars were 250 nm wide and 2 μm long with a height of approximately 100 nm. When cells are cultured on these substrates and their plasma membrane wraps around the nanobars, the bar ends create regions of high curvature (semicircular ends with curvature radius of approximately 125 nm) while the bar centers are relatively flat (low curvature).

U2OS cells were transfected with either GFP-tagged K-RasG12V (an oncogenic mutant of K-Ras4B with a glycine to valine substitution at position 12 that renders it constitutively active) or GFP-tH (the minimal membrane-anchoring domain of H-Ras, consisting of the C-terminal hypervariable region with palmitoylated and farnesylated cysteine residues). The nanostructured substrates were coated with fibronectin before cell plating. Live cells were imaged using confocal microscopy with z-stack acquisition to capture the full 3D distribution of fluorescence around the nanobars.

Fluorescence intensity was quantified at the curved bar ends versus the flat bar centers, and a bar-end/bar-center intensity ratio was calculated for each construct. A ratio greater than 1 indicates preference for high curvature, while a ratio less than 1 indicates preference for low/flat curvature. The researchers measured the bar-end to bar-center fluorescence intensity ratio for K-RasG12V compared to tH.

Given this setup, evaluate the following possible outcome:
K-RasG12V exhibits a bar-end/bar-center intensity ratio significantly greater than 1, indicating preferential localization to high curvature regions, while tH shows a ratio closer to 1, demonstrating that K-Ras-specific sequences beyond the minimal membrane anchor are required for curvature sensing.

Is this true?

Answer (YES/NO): NO